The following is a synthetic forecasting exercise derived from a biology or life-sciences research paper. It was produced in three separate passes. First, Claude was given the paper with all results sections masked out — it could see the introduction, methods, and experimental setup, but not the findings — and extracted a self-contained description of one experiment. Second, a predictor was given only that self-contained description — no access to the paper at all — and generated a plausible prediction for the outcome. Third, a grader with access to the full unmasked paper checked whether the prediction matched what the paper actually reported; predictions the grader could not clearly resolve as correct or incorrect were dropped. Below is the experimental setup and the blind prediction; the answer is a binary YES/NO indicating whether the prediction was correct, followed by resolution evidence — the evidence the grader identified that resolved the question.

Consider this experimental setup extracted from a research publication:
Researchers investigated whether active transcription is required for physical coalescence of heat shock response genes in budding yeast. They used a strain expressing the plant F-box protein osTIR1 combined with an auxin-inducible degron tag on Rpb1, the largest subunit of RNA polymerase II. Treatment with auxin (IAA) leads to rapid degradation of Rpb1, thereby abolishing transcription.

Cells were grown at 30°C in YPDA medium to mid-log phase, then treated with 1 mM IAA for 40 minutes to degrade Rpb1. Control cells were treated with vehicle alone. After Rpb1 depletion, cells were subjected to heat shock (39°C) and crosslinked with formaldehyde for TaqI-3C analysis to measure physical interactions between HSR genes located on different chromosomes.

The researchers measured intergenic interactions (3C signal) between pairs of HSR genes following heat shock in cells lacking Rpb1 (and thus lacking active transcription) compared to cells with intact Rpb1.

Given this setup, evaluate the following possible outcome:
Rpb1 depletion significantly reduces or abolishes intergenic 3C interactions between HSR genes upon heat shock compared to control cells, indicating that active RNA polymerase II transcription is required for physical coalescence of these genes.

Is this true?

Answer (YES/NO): YES